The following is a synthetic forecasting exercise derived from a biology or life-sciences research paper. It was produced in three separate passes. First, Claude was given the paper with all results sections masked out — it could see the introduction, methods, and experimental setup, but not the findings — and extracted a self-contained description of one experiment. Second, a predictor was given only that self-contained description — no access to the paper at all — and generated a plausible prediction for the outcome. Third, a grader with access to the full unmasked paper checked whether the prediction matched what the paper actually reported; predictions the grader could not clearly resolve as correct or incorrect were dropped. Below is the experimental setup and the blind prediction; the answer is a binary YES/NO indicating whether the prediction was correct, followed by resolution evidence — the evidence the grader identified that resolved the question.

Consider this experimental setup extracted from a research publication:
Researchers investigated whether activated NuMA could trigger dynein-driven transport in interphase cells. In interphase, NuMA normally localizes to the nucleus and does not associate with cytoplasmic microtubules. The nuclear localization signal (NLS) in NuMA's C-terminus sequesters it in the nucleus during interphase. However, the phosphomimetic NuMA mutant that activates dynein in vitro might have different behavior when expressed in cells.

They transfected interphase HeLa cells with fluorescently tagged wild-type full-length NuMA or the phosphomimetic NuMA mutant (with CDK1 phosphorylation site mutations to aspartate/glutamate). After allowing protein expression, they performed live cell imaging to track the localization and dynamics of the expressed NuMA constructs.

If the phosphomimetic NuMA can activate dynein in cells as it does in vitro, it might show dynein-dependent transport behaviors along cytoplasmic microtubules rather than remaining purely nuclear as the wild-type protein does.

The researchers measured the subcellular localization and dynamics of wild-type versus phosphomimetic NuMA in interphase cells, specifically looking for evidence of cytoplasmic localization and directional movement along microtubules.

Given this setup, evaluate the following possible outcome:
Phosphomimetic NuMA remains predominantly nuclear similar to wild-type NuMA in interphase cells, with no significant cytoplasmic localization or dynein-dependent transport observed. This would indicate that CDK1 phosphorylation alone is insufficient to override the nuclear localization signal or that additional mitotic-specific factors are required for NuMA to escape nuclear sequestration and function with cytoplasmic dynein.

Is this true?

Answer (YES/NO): NO